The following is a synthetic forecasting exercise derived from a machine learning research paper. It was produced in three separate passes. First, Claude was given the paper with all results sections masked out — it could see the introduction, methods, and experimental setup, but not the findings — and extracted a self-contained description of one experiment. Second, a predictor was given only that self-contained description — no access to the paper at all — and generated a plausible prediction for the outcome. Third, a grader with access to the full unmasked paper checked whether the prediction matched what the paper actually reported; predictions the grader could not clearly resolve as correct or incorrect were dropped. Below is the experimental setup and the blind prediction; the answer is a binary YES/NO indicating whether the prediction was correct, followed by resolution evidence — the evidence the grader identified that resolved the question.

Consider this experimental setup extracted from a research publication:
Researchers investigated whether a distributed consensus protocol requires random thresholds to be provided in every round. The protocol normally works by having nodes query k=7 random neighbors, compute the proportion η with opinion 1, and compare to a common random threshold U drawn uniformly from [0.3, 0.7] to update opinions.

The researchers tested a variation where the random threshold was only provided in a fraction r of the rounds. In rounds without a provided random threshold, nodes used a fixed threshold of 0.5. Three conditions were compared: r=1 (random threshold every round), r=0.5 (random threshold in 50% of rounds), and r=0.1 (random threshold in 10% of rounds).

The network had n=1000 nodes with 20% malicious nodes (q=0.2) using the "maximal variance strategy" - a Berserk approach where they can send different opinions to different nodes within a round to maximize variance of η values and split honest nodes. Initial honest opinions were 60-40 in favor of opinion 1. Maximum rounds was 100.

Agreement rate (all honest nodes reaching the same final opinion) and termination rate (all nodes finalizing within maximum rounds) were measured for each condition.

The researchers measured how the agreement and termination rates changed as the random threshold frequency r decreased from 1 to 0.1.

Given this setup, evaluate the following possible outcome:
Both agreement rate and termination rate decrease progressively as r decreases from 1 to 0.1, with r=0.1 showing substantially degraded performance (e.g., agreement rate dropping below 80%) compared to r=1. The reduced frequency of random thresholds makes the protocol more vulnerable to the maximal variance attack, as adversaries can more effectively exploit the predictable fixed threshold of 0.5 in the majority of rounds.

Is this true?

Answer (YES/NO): NO